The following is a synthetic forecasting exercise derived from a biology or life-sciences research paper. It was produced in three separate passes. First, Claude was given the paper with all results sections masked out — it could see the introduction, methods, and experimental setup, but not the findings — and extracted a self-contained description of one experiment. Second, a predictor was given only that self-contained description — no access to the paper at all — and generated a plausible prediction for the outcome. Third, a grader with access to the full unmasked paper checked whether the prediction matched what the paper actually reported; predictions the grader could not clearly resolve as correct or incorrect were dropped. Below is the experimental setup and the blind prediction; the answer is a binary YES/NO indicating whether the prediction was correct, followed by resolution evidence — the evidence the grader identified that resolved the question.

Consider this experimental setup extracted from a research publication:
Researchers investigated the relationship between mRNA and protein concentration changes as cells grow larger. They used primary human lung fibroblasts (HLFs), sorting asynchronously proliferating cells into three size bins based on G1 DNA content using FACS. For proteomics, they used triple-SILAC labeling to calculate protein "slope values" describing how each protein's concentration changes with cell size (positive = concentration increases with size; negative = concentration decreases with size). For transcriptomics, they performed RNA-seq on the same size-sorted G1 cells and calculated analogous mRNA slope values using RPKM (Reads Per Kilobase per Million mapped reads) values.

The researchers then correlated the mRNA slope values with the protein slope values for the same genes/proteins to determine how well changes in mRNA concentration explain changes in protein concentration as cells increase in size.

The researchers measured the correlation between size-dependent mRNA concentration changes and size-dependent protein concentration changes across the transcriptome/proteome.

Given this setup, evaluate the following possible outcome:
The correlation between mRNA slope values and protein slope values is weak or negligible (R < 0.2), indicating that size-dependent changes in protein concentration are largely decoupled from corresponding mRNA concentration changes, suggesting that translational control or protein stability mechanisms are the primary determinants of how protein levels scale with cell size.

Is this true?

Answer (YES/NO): NO